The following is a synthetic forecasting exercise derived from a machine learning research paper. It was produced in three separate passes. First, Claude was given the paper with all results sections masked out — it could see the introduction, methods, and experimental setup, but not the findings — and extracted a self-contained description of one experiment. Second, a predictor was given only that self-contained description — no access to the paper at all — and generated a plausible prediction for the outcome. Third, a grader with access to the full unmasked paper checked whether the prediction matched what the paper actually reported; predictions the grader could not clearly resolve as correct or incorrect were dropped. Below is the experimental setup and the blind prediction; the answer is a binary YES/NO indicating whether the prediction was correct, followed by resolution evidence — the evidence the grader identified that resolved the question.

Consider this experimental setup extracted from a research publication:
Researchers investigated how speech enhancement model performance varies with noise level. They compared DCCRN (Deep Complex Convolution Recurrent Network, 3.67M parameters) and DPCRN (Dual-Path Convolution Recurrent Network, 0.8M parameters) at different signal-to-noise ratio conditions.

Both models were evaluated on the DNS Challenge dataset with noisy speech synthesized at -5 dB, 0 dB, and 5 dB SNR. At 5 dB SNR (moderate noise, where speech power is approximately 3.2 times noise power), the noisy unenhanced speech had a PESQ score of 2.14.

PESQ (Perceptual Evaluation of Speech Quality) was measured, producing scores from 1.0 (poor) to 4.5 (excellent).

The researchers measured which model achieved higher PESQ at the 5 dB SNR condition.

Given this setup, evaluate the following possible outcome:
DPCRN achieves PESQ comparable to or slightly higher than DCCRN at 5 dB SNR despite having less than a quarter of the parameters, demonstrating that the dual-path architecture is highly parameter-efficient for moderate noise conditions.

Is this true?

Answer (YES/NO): NO